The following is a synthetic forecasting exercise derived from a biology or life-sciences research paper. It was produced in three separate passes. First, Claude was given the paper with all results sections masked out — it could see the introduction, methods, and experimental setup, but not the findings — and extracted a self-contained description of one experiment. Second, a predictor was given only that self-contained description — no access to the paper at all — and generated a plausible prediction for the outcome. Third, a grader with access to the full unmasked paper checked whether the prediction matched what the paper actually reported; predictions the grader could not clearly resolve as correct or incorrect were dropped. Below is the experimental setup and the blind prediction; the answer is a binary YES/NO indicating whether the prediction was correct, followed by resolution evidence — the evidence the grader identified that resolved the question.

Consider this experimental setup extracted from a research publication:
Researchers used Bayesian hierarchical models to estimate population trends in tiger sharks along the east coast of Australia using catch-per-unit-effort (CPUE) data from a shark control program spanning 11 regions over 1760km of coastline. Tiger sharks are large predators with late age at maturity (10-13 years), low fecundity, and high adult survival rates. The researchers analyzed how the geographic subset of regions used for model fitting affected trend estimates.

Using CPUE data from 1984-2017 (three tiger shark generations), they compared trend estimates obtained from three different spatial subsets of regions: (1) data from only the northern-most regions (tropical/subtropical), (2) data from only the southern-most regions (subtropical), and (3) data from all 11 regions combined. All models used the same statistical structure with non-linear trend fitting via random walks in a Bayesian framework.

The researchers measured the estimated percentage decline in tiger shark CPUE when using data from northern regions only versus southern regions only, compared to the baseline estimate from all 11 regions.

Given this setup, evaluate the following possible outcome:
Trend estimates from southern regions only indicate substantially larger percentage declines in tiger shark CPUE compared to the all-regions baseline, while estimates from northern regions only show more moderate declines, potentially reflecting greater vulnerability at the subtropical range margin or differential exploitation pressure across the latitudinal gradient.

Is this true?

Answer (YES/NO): YES